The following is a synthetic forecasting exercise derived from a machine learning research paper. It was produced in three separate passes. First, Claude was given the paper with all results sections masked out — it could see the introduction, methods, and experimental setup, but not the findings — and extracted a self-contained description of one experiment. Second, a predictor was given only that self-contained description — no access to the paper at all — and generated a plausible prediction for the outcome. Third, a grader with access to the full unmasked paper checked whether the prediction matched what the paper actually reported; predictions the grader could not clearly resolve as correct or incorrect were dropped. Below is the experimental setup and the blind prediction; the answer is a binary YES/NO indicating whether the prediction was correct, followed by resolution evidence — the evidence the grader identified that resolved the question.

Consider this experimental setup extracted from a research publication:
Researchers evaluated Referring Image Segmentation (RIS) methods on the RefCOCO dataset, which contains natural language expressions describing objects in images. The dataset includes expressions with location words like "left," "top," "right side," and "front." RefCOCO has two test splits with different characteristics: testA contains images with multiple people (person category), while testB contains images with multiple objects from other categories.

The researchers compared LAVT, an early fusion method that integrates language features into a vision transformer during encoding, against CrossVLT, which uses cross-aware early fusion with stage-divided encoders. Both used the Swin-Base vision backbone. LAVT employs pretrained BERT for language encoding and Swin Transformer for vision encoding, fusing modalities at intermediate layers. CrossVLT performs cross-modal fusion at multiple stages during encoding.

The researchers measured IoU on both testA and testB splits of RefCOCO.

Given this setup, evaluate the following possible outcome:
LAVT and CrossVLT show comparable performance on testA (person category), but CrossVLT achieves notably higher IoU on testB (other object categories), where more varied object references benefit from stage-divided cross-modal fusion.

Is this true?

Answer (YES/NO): YES